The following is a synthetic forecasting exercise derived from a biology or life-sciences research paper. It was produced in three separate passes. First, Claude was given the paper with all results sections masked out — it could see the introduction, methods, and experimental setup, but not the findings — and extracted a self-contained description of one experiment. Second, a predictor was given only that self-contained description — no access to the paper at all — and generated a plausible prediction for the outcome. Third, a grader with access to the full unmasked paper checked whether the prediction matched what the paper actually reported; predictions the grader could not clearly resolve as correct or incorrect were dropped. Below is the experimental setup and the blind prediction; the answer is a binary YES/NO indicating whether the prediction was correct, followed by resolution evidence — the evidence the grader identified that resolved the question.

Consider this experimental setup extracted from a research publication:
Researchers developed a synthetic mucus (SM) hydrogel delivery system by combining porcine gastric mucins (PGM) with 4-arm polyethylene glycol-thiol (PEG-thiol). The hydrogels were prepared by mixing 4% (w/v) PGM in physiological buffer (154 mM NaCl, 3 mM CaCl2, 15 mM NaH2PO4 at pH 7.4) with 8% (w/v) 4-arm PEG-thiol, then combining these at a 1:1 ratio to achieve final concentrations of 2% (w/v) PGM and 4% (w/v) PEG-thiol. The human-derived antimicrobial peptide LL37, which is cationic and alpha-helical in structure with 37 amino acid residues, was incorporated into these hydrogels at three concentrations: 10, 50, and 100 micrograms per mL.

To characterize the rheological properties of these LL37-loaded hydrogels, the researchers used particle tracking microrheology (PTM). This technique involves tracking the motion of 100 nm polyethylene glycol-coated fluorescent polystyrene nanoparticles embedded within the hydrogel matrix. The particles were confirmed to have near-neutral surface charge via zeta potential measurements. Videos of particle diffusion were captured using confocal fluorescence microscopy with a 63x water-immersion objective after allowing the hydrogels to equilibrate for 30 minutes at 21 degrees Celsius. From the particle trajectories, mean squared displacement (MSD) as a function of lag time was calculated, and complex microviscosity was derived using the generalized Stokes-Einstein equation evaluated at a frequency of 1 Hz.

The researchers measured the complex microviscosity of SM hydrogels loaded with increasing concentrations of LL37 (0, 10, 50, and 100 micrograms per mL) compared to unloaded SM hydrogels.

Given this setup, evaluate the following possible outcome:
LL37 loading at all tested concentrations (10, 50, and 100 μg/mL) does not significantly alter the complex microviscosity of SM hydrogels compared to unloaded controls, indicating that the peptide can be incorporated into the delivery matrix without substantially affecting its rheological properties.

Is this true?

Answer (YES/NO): NO